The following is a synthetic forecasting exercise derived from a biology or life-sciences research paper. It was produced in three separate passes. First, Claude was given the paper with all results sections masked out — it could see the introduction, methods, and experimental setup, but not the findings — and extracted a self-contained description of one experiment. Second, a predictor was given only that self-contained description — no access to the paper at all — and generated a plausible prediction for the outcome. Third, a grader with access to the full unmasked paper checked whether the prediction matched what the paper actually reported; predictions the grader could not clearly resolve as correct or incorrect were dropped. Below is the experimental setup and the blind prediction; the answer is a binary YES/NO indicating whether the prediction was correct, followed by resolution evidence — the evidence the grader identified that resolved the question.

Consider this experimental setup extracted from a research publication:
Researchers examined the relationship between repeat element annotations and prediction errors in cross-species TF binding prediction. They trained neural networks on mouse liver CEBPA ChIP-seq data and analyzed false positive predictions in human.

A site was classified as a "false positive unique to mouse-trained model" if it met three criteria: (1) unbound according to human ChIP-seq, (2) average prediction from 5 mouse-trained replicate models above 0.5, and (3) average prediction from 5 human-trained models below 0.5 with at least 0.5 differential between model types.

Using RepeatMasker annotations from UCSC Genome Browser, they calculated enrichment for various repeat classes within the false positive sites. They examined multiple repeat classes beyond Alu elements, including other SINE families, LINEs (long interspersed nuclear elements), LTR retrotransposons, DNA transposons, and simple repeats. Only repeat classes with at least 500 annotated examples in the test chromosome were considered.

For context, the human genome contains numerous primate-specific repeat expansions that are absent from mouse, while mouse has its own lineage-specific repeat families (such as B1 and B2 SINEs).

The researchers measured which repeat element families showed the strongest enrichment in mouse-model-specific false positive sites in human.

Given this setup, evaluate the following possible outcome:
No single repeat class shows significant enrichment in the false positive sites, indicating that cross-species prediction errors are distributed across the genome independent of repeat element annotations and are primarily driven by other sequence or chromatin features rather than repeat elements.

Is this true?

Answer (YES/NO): NO